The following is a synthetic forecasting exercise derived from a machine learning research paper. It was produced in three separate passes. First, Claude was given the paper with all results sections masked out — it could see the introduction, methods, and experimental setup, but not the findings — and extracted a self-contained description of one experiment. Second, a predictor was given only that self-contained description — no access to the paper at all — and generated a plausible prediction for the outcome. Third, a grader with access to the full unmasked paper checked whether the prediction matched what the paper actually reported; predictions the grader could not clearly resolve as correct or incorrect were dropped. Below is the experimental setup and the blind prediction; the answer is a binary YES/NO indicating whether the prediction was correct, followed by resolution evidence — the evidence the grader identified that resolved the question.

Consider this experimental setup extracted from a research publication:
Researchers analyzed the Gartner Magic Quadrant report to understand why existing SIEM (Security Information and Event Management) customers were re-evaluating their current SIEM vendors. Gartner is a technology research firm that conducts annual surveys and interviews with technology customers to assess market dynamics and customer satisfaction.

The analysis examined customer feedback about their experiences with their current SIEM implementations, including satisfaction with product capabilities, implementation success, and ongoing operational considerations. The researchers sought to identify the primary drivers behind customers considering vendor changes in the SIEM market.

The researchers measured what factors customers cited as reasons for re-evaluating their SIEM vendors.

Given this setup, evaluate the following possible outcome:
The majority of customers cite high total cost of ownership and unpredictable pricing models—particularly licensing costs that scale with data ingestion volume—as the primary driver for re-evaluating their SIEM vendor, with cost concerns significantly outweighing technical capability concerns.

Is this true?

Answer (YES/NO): NO